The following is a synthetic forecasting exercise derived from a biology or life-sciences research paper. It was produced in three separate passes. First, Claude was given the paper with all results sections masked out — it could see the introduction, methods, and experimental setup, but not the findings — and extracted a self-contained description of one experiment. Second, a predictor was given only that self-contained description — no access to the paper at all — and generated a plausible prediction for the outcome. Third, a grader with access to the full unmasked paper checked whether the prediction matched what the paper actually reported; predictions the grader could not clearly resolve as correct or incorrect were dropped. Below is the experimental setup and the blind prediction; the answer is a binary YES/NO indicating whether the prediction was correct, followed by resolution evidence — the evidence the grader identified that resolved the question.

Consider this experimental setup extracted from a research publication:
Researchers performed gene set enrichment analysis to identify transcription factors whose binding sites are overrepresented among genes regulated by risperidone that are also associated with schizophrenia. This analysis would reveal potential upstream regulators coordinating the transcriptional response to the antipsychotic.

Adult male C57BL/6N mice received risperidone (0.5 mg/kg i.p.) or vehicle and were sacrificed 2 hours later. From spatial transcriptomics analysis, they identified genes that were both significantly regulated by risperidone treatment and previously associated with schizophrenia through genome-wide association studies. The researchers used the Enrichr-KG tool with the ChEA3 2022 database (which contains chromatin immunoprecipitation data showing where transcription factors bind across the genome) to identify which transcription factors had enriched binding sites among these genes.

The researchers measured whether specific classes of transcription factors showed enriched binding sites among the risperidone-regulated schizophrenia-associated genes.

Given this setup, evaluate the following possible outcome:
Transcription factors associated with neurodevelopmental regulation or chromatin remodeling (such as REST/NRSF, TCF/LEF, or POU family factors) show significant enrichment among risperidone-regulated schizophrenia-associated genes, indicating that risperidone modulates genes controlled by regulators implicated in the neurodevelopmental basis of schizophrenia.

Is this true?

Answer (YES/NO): YES